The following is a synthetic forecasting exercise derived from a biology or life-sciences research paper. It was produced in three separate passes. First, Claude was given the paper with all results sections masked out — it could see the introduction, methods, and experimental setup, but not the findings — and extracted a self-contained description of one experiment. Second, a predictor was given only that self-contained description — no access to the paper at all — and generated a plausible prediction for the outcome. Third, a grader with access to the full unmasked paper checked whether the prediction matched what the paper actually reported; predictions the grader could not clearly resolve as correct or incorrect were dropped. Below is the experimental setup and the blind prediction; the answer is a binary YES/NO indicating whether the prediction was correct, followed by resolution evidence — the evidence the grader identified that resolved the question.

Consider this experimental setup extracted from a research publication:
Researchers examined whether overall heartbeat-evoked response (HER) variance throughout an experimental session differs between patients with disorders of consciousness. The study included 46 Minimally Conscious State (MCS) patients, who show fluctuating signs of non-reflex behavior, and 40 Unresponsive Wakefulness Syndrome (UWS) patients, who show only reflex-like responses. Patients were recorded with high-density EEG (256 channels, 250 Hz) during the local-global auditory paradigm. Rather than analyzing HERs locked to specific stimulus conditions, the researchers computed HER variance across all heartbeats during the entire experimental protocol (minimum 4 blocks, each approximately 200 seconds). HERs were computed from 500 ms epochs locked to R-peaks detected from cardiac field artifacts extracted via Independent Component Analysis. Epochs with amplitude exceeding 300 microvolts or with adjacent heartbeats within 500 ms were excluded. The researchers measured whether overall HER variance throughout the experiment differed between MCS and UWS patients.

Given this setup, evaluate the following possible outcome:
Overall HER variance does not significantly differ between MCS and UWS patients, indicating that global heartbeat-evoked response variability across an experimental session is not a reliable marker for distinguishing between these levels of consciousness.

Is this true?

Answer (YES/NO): NO